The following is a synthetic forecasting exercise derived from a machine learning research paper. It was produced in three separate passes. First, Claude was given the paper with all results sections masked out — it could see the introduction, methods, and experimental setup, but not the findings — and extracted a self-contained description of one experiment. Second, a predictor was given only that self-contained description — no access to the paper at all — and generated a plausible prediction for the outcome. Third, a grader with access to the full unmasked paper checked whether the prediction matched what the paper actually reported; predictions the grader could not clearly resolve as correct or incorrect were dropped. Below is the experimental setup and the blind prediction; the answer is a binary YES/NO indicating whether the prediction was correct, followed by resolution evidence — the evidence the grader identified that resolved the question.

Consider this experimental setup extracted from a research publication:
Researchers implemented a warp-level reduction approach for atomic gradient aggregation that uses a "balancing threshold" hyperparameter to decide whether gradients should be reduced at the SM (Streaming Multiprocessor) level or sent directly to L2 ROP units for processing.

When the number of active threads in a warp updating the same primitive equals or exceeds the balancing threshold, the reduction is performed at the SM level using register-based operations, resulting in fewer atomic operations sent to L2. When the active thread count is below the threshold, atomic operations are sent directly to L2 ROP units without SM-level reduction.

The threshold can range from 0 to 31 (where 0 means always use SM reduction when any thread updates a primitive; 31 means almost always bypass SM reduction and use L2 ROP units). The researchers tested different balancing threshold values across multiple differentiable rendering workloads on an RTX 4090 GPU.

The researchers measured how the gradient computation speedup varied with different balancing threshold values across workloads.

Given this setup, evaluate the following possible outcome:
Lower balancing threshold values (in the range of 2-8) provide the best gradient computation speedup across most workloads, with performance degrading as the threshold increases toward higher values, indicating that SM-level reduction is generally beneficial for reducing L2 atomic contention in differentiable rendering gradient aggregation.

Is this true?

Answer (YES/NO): NO